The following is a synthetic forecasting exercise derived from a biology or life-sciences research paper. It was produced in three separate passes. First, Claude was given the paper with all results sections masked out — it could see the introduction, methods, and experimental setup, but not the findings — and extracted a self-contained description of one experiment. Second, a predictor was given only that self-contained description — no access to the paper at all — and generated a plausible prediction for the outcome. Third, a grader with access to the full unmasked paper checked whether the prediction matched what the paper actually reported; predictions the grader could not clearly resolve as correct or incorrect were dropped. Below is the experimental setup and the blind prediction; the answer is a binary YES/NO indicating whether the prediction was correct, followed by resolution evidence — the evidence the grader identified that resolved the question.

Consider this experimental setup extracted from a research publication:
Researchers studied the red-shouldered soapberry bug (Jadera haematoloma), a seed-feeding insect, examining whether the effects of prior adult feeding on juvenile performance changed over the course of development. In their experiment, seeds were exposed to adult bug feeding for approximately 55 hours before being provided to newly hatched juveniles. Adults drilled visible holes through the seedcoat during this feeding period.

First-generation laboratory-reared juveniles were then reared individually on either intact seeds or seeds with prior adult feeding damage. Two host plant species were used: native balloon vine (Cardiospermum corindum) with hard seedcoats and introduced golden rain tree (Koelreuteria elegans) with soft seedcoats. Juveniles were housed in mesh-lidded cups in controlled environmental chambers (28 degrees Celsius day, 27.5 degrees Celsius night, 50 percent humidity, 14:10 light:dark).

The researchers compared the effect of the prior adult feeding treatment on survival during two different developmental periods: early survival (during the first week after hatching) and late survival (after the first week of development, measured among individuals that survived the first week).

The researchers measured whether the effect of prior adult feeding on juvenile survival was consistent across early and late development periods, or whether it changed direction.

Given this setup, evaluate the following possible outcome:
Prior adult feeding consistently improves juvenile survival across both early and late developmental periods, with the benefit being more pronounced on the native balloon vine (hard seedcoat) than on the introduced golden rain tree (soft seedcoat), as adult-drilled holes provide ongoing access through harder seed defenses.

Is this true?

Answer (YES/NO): NO